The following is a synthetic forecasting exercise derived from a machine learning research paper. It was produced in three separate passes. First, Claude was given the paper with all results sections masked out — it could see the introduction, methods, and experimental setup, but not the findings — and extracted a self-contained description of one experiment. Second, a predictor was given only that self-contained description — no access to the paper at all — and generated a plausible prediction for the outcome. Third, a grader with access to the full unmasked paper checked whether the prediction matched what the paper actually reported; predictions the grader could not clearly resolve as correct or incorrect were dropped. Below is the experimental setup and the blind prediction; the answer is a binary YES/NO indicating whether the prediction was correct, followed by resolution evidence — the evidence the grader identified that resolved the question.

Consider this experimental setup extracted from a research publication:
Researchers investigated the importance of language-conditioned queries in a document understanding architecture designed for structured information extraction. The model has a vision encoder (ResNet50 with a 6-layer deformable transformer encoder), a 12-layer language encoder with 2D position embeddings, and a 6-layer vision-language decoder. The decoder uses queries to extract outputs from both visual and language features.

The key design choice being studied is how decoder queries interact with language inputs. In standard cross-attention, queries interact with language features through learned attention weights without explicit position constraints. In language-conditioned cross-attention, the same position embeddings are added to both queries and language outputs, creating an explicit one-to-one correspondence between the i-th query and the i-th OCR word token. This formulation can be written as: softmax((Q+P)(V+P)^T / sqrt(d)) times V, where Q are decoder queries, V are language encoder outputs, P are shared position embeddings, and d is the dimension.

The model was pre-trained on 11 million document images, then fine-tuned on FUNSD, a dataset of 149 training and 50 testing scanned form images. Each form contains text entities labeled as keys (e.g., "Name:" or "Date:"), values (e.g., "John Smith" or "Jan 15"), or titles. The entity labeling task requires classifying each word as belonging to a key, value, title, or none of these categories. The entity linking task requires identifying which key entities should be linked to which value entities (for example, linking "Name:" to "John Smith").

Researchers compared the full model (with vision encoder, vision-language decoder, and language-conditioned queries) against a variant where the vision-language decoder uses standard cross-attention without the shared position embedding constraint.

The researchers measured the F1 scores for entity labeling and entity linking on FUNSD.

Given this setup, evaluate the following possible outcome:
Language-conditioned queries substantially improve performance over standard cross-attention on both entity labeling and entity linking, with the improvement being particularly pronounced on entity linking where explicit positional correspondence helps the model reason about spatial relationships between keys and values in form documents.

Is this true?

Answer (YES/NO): NO